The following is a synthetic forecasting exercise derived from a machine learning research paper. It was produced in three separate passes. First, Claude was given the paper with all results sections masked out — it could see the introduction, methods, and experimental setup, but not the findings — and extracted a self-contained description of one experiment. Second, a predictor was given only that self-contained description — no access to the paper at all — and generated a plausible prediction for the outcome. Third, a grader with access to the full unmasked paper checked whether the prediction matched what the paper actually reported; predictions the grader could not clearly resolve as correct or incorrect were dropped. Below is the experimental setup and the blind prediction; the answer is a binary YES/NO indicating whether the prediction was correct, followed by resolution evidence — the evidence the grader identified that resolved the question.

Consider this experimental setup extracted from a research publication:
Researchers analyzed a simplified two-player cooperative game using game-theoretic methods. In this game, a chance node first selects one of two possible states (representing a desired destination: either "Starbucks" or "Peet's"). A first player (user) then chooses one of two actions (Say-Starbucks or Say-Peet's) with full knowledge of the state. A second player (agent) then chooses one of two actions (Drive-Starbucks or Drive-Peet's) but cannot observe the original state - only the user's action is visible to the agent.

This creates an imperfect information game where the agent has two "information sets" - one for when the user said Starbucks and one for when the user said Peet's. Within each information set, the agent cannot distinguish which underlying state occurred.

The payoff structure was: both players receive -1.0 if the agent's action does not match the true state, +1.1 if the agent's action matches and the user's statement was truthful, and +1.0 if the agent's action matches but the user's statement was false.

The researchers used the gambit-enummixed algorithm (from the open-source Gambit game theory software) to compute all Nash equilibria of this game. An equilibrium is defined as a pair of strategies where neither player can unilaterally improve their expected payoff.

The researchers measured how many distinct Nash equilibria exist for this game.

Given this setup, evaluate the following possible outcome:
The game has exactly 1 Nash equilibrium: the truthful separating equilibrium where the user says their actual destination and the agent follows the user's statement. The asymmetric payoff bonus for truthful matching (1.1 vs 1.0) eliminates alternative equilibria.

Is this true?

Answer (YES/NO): NO